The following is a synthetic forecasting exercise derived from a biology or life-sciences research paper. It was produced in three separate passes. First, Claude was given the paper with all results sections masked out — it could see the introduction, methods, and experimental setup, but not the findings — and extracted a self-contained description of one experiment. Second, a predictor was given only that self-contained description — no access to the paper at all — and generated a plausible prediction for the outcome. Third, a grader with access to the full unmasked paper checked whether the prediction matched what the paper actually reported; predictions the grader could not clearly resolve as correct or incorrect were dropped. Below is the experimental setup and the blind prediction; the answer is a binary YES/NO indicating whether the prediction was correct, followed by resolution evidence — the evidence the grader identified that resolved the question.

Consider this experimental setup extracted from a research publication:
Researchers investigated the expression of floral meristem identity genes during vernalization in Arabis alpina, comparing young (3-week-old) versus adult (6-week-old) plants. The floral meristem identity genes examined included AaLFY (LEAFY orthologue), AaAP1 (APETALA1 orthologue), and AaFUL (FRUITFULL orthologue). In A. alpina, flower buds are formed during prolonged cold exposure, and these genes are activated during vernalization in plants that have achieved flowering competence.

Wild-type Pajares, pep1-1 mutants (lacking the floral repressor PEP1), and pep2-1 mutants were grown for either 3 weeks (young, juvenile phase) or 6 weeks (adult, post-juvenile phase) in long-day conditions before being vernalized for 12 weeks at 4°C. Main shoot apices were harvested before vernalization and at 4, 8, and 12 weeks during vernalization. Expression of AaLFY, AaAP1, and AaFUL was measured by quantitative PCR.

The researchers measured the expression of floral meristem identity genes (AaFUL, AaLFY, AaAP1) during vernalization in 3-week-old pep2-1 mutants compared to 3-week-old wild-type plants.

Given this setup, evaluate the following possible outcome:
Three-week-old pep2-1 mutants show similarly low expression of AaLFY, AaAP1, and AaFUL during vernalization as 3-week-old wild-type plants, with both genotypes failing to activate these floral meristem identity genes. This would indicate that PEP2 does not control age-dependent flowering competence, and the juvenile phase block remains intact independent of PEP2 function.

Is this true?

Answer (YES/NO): NO